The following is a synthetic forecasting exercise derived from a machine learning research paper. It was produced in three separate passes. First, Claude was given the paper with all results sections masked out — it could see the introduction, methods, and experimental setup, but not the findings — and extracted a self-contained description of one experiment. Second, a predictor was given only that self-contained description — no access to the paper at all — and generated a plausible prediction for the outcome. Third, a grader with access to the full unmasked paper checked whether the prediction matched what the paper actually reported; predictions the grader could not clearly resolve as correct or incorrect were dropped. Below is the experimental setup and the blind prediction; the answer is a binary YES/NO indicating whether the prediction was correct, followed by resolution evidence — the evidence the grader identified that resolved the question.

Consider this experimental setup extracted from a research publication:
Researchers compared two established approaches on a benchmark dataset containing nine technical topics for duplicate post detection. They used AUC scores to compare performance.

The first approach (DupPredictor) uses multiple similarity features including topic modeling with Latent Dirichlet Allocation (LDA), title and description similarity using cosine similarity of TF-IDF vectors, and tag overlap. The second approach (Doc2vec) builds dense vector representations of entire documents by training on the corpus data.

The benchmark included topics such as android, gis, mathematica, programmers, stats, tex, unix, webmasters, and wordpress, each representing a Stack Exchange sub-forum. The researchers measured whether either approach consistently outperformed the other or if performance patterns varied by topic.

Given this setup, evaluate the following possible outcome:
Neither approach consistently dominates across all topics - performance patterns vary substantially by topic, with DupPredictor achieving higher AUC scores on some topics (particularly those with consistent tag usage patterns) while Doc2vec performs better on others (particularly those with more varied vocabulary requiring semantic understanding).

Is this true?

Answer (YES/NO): YES